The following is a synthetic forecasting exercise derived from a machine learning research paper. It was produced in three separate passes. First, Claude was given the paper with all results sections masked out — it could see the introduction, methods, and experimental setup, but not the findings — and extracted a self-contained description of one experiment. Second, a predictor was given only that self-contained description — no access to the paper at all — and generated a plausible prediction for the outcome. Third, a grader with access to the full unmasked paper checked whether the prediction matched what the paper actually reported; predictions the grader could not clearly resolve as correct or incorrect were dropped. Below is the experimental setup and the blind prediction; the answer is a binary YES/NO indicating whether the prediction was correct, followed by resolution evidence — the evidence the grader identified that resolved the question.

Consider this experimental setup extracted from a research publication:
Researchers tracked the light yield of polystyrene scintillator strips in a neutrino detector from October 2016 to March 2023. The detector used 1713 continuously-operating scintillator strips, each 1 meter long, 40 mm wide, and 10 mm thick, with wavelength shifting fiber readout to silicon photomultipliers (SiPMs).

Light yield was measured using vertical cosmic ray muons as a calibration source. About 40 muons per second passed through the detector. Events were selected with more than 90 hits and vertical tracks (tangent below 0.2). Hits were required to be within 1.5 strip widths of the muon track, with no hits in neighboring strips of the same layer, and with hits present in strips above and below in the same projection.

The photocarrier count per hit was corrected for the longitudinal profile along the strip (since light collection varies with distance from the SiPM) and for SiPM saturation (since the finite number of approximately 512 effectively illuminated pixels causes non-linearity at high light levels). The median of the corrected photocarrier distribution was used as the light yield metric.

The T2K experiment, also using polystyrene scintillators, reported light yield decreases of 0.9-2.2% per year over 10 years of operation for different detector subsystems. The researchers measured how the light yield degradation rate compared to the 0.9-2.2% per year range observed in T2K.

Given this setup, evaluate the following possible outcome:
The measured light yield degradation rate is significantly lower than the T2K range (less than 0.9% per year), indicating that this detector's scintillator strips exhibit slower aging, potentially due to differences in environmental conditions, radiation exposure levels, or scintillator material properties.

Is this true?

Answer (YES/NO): YES